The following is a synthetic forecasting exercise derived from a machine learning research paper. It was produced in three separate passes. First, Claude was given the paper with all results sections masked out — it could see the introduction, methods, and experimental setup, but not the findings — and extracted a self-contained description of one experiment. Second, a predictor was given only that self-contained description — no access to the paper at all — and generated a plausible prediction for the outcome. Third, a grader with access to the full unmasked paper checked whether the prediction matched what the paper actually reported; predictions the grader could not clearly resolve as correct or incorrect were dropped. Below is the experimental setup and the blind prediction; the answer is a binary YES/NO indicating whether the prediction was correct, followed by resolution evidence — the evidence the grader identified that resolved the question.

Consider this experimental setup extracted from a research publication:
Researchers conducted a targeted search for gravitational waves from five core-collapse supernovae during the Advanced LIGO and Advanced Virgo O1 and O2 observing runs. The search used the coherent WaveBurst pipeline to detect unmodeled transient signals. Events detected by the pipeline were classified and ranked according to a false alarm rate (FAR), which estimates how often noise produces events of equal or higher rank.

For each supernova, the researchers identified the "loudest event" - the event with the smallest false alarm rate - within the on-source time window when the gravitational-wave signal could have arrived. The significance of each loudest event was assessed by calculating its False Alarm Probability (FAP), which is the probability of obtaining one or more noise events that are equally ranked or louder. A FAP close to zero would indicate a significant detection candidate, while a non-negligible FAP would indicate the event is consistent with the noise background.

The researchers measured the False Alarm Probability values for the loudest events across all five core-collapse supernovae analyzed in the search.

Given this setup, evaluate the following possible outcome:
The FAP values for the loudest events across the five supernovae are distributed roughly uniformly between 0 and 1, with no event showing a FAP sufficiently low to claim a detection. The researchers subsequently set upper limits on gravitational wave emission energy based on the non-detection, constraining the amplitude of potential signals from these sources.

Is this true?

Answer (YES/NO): NO